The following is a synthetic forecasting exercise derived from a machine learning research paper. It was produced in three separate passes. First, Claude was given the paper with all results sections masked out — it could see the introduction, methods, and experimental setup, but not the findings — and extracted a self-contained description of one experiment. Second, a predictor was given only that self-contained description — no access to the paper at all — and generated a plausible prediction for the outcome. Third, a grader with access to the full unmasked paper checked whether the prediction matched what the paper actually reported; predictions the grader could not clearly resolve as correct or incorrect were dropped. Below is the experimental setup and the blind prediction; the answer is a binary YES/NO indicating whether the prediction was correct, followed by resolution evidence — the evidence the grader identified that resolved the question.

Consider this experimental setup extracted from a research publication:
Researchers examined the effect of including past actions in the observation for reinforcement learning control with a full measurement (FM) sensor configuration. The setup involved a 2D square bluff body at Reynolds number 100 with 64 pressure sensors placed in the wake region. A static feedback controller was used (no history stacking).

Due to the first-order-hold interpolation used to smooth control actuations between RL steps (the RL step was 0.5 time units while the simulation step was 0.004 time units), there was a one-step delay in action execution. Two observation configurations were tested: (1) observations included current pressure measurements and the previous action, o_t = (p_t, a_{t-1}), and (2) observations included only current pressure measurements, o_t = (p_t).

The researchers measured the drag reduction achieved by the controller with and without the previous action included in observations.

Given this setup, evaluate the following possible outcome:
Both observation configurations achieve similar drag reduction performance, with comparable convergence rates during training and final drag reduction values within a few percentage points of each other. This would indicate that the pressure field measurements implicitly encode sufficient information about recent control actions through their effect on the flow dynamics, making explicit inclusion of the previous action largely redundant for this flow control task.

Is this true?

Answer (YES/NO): YES